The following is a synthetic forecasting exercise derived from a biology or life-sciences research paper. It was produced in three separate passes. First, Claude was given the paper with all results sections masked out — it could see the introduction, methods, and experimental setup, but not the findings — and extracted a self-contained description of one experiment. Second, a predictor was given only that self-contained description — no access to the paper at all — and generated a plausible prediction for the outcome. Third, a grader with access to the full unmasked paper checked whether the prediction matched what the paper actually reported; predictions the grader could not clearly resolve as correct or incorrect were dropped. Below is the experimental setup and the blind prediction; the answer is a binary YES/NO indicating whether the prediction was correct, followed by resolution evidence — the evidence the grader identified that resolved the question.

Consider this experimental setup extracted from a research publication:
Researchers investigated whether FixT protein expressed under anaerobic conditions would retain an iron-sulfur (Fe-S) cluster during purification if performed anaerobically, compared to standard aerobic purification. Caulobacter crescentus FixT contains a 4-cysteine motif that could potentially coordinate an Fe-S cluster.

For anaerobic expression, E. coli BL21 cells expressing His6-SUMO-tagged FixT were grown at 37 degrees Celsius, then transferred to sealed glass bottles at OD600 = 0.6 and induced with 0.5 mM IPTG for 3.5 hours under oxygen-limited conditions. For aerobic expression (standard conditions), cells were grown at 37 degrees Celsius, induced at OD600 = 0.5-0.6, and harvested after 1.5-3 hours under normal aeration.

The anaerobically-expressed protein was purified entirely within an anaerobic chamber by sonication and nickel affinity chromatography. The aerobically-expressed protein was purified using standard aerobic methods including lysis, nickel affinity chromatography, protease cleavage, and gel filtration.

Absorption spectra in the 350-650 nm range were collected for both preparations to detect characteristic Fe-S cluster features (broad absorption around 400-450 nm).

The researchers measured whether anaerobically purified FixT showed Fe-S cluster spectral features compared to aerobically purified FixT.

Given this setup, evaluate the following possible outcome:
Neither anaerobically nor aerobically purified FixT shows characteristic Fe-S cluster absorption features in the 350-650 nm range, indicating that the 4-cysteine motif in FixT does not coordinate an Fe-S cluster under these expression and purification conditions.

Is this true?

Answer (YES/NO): NO